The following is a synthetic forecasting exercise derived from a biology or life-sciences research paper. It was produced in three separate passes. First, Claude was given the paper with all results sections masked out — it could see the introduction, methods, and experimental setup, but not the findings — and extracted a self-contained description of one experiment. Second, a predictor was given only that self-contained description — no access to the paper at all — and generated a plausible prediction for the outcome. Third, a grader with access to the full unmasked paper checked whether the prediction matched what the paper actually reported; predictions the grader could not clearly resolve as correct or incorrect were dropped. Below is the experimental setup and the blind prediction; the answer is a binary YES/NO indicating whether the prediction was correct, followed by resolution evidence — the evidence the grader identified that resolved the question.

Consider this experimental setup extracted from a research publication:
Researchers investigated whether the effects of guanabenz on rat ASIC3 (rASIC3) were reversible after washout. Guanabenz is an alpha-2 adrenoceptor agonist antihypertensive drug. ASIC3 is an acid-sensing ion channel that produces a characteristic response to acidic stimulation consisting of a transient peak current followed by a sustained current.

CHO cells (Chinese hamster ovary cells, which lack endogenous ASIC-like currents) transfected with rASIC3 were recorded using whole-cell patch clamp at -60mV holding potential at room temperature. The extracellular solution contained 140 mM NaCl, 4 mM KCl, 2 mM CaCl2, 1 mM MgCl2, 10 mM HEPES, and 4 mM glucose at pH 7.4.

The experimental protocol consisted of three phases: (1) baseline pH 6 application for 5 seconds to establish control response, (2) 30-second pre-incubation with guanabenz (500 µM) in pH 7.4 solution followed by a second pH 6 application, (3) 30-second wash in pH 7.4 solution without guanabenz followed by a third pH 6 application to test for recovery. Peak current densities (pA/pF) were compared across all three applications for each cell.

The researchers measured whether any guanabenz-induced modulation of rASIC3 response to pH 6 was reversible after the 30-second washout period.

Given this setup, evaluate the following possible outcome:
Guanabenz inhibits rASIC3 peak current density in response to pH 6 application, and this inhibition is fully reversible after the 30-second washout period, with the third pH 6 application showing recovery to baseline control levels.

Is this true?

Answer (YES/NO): NO